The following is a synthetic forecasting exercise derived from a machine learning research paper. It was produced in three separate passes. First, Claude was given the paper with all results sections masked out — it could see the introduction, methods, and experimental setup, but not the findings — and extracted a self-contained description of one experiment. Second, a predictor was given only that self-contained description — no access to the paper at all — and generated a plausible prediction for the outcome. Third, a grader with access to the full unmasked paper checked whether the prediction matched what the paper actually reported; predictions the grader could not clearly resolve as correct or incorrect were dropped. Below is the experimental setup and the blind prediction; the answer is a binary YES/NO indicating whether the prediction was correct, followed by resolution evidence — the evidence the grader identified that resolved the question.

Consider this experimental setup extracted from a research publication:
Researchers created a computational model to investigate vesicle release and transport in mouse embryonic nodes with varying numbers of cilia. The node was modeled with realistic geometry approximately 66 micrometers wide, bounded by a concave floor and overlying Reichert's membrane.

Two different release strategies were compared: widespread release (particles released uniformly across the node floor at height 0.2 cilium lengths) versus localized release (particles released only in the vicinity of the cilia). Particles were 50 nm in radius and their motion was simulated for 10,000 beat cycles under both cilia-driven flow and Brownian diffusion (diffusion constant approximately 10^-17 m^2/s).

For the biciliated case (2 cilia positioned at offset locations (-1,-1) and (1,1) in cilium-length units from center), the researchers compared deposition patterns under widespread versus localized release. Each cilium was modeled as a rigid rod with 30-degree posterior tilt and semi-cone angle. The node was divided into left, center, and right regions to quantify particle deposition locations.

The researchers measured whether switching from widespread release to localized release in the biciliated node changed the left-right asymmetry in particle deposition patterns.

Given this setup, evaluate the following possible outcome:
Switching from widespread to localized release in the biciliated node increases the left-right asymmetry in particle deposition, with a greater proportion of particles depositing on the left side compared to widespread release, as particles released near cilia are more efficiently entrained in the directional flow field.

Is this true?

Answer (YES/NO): NO